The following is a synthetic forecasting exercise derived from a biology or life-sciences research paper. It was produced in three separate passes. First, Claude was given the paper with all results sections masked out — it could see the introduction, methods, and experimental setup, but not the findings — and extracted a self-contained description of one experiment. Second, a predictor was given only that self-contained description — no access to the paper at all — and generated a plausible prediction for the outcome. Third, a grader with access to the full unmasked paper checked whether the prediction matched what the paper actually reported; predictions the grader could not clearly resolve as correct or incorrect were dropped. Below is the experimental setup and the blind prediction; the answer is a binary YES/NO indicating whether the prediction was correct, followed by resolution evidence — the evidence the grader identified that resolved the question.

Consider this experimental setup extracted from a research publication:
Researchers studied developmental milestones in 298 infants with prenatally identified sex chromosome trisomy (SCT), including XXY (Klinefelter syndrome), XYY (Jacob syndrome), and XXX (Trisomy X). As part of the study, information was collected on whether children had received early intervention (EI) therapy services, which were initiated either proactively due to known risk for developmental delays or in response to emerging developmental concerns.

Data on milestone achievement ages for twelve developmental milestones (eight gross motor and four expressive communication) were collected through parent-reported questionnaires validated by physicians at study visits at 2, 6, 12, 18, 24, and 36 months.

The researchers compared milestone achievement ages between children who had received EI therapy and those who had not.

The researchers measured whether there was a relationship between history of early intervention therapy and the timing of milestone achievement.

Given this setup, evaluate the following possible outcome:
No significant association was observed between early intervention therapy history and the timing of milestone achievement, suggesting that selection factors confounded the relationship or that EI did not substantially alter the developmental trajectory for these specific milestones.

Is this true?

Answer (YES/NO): NO